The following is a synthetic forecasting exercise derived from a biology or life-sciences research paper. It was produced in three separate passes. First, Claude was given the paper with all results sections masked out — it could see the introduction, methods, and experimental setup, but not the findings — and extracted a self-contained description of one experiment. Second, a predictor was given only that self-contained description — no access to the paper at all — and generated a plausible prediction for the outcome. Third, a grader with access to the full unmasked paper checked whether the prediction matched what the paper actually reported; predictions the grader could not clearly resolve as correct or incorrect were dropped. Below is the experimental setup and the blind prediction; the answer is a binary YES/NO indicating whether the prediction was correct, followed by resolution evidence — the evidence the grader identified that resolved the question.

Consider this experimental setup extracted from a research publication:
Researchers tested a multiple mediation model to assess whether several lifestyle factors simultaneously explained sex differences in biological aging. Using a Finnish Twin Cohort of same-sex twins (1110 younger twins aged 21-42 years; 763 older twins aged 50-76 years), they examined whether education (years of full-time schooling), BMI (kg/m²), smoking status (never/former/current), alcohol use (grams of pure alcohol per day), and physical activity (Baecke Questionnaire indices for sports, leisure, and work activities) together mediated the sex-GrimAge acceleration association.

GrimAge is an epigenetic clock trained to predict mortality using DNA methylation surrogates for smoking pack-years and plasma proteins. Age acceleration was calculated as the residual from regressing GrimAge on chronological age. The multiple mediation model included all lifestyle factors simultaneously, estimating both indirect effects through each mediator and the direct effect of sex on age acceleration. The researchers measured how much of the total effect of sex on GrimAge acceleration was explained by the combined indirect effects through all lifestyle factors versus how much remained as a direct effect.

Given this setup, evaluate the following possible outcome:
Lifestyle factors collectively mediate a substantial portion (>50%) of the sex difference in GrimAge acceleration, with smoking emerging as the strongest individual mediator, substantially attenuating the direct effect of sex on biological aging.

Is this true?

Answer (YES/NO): NO